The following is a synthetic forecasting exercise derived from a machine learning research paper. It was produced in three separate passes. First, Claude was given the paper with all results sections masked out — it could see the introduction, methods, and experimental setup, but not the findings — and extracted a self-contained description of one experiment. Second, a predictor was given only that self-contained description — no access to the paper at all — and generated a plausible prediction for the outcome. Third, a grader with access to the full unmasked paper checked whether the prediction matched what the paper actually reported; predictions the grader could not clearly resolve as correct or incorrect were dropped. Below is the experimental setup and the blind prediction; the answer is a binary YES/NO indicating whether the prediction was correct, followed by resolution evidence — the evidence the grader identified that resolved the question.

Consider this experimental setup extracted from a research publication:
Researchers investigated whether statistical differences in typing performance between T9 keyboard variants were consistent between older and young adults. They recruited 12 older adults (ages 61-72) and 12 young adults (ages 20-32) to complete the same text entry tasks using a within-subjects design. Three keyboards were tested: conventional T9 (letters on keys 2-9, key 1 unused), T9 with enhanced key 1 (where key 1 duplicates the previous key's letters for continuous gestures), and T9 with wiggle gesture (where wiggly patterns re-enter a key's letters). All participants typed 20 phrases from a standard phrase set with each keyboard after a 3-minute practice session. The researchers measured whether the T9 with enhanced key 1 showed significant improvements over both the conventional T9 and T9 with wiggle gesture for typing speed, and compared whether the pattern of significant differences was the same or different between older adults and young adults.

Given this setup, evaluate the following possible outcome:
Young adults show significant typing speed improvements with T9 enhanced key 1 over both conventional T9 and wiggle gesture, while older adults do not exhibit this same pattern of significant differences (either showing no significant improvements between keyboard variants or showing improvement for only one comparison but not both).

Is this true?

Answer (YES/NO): YES